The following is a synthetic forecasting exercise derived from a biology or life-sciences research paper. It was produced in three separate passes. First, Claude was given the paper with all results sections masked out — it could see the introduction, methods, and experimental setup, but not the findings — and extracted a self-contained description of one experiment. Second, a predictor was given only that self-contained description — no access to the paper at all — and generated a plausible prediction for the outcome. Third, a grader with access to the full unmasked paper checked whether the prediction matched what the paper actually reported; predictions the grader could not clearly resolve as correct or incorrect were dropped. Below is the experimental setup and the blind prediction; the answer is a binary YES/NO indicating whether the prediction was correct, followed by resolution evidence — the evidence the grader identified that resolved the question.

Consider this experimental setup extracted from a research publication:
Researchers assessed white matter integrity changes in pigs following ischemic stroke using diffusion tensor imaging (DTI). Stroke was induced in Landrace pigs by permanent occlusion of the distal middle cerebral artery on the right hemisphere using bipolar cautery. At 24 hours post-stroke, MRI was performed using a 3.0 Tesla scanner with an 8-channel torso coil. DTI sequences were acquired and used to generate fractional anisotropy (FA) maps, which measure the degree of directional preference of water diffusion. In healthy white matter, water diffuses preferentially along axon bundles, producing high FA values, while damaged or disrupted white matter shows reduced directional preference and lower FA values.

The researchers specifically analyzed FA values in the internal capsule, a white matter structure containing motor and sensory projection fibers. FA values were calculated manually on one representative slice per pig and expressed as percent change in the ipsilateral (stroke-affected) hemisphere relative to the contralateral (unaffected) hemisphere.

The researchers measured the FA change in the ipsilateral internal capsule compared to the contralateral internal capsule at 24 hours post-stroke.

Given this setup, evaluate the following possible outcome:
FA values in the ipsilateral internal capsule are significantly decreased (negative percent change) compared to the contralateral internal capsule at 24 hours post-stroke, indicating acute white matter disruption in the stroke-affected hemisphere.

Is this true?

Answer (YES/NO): YES